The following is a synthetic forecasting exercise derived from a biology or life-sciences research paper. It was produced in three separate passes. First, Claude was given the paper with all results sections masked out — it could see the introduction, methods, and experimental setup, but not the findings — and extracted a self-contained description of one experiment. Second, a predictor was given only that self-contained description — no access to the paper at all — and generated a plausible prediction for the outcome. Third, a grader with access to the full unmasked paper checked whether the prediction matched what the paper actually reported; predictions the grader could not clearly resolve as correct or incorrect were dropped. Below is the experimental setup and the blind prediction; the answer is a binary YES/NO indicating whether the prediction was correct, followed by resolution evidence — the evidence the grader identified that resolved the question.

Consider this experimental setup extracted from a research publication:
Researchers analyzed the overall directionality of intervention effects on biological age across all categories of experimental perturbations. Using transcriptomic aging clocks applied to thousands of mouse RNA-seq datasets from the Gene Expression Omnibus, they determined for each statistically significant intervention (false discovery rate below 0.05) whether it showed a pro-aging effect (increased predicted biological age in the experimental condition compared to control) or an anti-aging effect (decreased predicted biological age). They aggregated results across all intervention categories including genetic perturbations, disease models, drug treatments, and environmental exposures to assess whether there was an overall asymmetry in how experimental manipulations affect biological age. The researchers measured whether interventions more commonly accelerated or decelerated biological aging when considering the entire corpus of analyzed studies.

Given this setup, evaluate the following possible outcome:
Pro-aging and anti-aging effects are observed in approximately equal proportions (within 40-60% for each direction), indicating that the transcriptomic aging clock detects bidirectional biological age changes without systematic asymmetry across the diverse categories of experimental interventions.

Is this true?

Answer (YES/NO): NO